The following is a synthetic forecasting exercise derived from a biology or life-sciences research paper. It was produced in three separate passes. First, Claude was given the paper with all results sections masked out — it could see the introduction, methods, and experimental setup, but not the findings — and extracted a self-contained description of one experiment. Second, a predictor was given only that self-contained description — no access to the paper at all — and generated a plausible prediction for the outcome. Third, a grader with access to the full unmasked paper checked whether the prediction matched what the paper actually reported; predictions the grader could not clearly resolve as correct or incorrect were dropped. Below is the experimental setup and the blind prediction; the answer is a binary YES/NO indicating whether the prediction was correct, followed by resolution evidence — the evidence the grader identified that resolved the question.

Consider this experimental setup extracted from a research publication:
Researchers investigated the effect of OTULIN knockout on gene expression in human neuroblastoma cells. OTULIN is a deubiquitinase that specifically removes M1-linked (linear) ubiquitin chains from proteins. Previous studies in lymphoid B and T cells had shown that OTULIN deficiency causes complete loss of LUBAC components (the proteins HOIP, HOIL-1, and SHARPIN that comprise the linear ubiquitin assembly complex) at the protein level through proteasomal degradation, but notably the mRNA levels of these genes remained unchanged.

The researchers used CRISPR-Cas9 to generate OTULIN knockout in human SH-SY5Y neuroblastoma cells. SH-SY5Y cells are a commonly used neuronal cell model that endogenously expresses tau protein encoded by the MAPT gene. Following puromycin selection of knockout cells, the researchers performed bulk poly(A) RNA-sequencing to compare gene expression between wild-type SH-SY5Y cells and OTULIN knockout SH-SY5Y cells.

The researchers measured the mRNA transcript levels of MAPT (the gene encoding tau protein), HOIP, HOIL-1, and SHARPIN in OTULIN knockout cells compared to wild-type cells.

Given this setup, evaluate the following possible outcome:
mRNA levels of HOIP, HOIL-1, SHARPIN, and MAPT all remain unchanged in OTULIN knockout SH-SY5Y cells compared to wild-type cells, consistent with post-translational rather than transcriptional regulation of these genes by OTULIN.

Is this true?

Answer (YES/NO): NO